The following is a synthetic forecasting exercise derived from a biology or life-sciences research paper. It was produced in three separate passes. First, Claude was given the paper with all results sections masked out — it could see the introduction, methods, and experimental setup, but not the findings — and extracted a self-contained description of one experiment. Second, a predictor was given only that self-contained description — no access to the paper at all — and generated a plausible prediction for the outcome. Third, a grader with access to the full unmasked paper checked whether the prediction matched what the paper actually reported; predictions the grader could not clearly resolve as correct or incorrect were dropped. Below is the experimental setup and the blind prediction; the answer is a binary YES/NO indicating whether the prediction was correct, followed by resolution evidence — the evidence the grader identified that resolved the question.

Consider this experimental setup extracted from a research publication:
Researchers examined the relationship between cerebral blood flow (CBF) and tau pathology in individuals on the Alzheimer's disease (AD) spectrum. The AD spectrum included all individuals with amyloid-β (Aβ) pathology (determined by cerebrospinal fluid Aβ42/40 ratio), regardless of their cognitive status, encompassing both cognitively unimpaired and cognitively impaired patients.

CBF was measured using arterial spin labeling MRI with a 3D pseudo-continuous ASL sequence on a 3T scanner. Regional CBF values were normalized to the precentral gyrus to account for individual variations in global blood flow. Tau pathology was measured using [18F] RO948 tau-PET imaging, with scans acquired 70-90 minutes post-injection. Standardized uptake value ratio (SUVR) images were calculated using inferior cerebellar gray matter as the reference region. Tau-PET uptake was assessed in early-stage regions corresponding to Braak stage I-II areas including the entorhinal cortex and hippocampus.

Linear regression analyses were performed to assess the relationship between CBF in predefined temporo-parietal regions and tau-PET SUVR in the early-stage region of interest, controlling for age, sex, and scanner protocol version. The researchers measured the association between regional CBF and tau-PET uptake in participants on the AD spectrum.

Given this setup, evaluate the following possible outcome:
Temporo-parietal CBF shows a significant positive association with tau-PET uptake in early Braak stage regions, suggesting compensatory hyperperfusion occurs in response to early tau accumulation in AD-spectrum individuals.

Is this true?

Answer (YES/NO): NO